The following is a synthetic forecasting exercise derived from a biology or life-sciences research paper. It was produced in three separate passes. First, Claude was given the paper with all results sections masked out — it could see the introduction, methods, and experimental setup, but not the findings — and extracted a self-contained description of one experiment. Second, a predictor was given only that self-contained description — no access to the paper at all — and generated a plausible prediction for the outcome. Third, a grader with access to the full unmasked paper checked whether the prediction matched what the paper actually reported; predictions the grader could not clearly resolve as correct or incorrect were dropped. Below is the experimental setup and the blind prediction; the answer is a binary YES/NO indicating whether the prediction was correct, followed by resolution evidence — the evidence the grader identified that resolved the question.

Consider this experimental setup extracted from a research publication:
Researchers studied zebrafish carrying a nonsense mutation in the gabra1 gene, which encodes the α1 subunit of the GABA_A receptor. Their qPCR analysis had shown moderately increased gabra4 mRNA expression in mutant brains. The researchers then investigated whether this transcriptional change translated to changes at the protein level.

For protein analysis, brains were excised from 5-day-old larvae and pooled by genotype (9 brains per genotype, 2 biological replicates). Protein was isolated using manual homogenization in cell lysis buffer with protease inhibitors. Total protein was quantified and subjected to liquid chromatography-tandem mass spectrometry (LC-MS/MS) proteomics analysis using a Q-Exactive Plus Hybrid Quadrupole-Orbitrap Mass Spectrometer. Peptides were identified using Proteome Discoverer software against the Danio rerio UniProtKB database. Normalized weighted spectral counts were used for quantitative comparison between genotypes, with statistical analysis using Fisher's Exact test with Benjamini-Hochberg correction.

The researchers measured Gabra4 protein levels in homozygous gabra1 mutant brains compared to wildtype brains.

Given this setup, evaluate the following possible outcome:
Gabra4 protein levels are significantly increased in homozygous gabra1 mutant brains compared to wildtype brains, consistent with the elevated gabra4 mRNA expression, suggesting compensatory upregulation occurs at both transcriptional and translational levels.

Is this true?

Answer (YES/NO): NO